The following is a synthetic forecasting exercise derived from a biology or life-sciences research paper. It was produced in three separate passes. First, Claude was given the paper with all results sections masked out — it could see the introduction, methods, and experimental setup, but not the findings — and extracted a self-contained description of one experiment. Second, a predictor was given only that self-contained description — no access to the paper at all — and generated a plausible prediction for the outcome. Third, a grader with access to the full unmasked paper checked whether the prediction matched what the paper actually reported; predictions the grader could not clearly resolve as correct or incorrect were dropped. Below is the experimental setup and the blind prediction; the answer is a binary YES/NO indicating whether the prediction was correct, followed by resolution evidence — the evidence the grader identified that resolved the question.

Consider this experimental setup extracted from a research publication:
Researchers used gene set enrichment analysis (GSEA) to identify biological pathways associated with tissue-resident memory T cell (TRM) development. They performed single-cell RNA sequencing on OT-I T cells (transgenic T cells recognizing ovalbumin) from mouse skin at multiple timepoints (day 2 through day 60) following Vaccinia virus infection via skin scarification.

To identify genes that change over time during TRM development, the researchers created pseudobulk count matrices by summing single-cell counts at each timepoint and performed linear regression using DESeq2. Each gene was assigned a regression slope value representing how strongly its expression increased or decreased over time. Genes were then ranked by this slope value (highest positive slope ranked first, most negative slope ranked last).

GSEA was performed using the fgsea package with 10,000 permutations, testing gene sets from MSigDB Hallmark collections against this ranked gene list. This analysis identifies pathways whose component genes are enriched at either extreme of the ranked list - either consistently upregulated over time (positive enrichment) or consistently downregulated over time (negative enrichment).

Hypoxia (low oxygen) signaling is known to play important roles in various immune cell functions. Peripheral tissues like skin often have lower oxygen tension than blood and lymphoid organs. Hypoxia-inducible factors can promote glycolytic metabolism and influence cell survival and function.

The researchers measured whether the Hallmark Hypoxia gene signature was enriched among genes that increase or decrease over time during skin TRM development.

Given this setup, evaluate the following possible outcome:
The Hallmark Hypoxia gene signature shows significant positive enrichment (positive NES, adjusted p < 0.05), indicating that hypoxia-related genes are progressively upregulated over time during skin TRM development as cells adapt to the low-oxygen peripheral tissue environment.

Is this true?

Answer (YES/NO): YES